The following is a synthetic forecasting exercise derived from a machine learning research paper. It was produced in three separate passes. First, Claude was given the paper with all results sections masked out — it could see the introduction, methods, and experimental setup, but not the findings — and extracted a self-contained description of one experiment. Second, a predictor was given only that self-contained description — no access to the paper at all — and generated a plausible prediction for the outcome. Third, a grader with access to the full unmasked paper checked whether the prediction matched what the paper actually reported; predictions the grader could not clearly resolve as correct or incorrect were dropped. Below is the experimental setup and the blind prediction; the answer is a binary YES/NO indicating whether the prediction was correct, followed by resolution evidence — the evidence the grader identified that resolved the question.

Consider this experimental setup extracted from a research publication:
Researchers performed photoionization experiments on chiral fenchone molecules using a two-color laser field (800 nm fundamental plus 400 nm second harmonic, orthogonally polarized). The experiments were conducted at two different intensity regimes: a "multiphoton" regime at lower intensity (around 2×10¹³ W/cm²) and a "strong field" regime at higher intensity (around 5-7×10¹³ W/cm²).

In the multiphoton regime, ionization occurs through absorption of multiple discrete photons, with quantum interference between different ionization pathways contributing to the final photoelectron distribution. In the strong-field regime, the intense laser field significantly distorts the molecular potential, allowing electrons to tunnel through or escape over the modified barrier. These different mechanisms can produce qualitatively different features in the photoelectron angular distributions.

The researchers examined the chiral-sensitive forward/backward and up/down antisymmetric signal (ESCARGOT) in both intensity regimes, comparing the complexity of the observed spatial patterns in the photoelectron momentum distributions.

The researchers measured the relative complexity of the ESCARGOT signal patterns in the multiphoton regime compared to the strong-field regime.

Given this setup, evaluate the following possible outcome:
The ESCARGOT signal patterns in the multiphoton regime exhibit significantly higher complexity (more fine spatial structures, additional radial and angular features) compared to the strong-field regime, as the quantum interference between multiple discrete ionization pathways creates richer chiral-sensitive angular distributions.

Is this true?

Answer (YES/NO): YES